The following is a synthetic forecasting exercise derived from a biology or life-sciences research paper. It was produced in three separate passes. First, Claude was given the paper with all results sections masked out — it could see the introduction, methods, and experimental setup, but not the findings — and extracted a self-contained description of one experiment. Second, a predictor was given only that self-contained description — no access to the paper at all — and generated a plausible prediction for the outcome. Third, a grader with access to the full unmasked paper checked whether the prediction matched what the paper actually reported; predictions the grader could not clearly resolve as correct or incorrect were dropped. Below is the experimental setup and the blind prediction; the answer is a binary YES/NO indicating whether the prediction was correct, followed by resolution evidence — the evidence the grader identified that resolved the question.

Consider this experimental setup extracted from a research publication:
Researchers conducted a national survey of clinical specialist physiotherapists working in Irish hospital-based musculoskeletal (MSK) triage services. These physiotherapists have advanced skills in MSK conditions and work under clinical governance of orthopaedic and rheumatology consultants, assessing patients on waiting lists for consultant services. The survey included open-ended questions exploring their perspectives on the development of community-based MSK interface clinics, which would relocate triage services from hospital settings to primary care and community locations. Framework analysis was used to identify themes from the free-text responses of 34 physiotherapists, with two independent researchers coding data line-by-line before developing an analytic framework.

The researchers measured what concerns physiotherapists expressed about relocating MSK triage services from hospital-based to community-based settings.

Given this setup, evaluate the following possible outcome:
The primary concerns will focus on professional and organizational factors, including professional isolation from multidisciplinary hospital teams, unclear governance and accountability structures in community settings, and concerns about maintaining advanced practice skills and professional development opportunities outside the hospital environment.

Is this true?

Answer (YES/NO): NO